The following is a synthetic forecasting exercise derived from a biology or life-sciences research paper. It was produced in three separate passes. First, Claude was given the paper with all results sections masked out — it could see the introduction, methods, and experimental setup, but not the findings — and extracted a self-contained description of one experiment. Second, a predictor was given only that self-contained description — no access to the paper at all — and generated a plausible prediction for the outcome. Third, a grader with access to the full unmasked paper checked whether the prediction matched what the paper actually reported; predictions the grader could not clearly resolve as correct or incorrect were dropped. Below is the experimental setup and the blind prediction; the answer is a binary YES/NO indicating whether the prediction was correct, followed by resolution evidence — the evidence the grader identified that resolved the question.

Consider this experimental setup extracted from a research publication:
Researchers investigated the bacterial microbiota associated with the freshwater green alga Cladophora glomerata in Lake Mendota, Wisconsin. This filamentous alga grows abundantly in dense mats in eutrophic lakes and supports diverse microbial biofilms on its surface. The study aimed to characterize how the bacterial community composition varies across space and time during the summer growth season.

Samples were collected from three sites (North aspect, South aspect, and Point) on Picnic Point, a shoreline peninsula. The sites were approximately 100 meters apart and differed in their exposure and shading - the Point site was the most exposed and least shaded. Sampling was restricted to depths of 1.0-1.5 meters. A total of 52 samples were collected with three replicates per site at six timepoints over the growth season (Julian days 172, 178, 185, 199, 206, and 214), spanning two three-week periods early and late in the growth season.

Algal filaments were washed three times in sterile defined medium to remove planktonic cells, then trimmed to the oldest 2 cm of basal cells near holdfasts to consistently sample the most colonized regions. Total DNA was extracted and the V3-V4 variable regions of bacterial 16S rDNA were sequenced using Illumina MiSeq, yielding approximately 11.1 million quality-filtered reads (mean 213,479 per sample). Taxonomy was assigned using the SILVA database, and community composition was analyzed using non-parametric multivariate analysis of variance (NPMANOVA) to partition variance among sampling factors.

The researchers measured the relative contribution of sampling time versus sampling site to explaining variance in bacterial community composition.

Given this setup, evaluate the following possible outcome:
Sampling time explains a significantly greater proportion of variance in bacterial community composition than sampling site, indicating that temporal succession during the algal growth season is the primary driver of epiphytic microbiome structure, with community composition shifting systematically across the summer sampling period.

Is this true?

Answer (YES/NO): YES